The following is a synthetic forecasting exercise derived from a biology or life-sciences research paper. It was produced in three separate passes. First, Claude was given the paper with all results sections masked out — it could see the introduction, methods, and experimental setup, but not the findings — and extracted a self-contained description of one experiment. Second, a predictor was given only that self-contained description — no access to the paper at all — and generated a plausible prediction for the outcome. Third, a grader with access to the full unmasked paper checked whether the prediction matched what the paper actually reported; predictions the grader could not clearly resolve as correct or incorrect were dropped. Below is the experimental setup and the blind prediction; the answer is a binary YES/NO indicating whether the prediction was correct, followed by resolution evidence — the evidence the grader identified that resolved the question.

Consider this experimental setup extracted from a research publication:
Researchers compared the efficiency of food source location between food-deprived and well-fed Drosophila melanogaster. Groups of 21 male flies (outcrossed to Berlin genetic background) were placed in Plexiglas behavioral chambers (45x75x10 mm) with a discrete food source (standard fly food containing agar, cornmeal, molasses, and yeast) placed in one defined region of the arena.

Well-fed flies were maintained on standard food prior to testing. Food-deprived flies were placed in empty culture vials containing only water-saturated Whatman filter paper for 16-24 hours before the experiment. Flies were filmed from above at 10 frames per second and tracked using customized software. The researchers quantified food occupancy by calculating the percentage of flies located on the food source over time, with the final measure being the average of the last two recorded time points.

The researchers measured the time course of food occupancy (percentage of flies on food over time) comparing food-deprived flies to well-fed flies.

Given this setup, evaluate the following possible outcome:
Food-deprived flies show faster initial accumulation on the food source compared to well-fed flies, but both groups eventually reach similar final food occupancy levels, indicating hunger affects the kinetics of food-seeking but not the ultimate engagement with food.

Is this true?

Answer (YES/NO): NO